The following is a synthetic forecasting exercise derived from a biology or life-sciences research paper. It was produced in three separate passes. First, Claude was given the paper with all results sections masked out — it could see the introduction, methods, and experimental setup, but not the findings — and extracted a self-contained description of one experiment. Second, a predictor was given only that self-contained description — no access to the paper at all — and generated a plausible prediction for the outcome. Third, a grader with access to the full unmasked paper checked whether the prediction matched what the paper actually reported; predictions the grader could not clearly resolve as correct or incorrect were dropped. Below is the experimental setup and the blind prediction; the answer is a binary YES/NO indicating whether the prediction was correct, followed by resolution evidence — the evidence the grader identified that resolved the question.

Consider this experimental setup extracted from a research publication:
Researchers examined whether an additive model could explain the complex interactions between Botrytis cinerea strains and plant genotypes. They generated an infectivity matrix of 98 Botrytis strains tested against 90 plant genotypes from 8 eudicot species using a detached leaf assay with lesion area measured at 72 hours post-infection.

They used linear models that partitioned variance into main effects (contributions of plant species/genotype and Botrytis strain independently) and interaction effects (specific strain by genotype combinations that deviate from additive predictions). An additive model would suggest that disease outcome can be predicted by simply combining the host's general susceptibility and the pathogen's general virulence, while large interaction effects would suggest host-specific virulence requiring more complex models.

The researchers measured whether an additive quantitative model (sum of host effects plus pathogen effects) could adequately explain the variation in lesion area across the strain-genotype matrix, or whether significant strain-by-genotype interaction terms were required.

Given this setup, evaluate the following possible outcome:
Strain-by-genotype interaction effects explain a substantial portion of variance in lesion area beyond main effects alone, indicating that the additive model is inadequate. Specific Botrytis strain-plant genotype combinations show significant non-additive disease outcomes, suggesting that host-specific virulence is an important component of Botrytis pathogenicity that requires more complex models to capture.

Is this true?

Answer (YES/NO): NO